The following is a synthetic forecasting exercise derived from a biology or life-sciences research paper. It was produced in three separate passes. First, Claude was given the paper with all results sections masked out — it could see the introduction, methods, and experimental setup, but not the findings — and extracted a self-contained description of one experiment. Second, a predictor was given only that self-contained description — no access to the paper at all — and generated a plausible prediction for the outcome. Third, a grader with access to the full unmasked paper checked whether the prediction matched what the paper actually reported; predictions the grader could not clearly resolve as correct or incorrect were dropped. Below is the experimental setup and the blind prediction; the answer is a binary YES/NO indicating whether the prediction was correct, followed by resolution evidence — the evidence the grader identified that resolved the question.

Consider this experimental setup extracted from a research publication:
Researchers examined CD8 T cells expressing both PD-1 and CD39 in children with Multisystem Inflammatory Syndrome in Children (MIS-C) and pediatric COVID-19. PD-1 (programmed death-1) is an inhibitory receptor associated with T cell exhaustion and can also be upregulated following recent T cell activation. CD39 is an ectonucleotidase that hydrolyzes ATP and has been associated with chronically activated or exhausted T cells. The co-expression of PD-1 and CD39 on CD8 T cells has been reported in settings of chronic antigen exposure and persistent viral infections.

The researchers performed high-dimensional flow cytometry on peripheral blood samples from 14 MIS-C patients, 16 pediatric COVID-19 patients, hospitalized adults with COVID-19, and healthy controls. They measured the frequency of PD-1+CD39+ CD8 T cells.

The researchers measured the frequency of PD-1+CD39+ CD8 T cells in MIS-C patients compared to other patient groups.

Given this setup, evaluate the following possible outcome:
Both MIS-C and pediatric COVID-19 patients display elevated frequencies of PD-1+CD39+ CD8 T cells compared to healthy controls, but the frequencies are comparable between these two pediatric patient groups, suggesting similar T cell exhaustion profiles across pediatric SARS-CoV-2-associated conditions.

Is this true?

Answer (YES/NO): NO